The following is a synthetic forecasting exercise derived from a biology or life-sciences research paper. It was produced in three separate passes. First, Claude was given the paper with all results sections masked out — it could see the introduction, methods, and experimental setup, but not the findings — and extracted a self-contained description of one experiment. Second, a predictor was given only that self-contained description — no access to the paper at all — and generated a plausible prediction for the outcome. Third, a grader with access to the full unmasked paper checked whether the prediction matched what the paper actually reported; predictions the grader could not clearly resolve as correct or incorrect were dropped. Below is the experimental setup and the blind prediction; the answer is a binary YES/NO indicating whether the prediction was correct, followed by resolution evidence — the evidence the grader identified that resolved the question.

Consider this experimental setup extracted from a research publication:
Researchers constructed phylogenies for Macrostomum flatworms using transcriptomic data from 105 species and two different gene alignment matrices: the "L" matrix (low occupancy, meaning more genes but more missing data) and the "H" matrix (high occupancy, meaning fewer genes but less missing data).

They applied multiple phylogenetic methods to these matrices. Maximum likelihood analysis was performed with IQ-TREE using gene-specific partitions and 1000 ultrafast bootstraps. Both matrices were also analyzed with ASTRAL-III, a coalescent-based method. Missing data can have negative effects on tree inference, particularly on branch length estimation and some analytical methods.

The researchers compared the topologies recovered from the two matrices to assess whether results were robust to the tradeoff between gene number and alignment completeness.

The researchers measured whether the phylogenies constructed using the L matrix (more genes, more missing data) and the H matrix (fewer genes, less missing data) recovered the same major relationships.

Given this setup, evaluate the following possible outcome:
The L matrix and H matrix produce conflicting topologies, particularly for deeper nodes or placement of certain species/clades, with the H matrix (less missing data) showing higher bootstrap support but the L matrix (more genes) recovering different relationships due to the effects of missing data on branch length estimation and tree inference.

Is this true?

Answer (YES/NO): NO